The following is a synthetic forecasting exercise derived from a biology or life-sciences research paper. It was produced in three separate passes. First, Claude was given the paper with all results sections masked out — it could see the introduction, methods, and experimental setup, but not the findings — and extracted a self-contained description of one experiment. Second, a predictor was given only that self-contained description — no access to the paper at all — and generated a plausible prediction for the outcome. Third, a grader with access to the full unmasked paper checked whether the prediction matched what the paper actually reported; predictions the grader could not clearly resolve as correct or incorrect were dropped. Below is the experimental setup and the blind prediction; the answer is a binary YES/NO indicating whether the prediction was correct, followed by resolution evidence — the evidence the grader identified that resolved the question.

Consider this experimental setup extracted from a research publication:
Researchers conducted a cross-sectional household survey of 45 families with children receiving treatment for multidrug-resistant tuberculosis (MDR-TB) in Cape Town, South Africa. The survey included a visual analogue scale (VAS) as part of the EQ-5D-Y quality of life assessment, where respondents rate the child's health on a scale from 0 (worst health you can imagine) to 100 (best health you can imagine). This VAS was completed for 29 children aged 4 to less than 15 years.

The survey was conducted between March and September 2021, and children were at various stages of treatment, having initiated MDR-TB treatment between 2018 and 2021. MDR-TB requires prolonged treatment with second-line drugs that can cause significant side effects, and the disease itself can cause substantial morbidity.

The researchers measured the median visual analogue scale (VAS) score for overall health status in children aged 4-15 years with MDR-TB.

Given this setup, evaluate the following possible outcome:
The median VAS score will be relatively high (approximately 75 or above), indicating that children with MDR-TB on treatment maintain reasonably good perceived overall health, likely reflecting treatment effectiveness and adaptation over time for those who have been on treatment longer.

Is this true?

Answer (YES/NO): YES